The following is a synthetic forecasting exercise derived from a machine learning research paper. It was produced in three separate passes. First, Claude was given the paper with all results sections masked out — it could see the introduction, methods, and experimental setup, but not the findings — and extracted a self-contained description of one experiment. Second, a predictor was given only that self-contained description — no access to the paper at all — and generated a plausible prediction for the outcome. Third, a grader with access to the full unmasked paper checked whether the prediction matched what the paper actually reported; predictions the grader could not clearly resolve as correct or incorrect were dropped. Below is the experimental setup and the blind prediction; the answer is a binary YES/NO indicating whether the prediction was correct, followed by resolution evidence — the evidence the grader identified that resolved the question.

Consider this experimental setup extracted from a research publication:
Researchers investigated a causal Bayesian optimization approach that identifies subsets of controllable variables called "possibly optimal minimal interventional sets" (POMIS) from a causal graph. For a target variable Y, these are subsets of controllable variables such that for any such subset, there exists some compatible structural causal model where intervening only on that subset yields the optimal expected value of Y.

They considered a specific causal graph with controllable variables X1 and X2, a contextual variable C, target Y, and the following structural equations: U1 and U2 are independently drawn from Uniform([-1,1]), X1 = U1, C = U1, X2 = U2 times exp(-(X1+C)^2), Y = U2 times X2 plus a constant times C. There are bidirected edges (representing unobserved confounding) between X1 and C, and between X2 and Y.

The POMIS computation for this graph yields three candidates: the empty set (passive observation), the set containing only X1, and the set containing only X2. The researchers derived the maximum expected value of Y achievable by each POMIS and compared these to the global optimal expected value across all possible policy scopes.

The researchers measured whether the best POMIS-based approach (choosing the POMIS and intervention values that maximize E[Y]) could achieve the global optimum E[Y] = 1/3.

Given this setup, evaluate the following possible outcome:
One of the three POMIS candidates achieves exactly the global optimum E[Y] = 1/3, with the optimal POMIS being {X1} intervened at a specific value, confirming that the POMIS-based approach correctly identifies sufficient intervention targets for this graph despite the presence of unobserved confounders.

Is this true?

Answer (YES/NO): NO